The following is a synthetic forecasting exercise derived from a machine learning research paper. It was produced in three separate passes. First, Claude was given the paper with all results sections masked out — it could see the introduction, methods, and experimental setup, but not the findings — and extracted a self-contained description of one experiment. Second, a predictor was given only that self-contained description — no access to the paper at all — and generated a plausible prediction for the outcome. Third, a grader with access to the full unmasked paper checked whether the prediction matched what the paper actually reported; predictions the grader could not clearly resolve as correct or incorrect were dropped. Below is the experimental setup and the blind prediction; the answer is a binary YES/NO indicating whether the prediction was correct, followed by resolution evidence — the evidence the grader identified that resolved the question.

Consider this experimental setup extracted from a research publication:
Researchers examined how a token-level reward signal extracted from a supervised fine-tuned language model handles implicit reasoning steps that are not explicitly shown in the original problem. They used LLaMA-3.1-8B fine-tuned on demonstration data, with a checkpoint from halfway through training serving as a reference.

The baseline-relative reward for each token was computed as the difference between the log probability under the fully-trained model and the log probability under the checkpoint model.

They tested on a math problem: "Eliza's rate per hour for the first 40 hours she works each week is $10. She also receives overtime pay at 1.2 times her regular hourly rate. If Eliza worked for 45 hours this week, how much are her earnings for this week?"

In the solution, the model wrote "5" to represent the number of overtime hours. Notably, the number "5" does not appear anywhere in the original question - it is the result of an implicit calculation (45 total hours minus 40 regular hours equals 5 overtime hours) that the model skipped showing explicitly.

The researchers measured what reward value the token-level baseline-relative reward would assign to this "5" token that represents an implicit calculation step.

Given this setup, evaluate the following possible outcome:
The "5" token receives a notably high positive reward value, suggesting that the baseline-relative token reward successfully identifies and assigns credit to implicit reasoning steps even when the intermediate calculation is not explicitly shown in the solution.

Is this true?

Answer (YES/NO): YES